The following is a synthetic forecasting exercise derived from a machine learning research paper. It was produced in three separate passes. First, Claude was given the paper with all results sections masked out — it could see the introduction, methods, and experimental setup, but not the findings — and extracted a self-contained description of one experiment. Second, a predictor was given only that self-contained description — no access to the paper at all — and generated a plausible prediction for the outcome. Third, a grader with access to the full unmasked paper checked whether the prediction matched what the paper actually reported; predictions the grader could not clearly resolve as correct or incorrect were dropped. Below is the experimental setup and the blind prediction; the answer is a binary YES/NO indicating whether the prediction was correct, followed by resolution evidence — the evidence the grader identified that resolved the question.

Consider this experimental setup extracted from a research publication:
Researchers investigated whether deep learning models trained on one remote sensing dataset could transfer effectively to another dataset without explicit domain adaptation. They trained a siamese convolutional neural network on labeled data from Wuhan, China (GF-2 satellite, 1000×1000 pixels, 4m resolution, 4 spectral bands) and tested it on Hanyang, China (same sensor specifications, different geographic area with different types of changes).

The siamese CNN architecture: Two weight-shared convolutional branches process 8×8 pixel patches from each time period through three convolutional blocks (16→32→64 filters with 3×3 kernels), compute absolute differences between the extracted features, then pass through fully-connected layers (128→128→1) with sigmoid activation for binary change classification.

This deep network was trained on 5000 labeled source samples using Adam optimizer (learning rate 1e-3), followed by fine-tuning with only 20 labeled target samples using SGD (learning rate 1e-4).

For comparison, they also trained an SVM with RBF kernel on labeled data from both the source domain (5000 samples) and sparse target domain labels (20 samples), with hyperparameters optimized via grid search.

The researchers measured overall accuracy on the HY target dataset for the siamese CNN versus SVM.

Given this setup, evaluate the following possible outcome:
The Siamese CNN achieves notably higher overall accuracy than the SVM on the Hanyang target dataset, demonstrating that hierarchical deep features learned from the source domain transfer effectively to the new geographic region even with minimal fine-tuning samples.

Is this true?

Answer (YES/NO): NO